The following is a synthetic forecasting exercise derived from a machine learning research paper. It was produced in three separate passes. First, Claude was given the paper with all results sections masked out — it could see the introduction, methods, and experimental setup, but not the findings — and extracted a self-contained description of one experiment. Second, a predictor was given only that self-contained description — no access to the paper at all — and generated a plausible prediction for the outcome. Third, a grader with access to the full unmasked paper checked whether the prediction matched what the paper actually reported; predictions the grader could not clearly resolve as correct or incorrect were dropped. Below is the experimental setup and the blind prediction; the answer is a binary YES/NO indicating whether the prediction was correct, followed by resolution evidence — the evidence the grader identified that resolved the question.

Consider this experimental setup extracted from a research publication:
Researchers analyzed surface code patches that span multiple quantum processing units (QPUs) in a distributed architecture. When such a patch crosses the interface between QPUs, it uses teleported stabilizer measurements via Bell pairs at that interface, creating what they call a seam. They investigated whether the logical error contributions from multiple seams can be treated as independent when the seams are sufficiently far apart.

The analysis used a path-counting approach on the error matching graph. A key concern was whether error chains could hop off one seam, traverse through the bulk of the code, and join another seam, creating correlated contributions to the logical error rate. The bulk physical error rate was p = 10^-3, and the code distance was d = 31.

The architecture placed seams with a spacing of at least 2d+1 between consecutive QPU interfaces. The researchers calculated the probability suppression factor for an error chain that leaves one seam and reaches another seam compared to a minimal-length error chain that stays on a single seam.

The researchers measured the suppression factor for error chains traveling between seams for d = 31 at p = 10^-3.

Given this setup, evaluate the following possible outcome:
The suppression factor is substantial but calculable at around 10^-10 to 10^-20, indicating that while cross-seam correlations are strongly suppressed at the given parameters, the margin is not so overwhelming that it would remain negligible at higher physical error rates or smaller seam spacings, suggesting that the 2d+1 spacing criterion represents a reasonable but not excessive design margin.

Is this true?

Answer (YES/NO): YES